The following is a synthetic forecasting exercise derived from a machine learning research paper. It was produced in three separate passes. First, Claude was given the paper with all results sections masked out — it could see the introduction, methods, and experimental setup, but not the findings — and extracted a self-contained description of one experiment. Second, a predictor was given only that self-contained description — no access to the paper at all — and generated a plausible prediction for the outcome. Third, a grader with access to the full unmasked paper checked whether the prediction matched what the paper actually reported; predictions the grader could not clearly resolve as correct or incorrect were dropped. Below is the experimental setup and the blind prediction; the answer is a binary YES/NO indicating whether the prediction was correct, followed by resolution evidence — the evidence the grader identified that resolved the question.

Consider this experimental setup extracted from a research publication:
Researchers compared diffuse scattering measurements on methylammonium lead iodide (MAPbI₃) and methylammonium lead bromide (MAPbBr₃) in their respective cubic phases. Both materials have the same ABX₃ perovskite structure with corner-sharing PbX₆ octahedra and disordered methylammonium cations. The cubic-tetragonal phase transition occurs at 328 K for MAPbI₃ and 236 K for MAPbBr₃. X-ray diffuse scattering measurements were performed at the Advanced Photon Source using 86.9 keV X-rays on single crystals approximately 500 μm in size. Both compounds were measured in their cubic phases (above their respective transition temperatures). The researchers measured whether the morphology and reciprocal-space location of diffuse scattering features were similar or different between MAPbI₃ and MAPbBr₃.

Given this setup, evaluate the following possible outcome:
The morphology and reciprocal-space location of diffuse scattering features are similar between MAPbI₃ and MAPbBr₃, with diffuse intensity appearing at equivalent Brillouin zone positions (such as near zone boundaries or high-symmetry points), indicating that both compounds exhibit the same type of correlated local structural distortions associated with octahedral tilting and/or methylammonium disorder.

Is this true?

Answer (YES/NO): YES